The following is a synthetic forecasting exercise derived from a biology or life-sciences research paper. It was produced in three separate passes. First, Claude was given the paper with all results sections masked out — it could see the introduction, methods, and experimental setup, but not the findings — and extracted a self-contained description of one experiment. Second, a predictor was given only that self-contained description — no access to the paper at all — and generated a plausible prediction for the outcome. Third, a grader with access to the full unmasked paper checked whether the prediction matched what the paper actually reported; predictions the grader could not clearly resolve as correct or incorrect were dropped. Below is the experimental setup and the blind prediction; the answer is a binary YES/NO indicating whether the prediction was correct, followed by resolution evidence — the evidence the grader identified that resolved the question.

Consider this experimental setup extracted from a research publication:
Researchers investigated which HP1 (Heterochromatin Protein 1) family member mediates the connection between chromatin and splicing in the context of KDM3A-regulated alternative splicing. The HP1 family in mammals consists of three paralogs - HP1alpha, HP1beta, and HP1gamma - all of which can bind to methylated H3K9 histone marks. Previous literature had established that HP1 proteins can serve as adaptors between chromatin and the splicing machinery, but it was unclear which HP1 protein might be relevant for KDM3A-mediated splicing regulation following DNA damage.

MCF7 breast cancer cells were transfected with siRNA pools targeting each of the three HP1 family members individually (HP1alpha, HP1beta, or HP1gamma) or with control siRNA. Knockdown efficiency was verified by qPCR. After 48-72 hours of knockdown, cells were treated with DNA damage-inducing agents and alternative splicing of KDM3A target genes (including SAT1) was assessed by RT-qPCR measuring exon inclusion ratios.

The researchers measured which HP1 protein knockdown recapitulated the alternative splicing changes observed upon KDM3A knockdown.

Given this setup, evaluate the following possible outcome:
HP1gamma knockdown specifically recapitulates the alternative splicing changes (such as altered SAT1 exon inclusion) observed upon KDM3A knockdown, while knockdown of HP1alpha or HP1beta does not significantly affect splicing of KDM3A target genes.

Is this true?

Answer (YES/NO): NO